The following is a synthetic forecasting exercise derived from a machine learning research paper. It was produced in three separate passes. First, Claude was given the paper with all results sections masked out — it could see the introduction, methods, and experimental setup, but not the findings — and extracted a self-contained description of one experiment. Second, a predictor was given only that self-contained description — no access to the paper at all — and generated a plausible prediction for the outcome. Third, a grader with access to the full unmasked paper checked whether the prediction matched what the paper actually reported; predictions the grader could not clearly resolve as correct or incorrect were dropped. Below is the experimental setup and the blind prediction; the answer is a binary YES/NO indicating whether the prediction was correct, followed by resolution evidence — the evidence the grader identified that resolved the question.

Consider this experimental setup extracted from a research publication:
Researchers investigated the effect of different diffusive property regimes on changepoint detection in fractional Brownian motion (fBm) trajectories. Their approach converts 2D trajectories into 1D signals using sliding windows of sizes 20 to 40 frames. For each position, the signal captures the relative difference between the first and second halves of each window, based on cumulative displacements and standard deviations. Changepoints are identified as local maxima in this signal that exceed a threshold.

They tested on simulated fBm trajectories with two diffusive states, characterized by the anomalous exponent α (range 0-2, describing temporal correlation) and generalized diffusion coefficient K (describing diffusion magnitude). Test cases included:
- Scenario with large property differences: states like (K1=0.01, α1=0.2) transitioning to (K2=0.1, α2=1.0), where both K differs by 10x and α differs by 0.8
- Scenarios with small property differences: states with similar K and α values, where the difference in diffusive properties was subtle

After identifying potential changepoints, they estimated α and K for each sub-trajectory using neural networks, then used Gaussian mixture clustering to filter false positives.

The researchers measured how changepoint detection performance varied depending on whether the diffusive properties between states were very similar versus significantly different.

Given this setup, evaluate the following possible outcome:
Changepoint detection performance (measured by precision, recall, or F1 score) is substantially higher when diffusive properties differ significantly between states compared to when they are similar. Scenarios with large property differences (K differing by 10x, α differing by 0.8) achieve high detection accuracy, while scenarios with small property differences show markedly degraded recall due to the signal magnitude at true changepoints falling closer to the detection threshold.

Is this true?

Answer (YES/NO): NO